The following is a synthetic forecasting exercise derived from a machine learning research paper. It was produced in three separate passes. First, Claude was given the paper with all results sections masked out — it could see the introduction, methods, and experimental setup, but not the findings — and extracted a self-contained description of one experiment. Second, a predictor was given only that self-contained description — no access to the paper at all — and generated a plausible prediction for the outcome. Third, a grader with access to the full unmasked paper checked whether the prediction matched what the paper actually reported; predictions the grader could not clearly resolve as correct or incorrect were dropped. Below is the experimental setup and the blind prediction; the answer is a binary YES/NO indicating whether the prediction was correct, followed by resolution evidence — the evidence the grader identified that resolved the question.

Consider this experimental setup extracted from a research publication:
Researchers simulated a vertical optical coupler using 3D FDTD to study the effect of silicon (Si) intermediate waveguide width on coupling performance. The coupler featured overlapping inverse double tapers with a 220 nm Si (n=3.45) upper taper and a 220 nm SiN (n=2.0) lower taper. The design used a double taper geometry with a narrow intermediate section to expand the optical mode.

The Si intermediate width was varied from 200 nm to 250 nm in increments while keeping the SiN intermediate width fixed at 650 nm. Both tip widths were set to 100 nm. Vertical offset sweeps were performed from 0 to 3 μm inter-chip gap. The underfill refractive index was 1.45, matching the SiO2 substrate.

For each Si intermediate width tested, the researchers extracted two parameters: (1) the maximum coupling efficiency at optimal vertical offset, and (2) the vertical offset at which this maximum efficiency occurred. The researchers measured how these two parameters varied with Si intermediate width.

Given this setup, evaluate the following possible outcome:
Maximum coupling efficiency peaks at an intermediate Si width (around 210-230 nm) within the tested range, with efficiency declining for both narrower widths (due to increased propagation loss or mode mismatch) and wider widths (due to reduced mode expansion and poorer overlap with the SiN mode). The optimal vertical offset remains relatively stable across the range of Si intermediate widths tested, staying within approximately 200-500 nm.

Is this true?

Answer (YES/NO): NO